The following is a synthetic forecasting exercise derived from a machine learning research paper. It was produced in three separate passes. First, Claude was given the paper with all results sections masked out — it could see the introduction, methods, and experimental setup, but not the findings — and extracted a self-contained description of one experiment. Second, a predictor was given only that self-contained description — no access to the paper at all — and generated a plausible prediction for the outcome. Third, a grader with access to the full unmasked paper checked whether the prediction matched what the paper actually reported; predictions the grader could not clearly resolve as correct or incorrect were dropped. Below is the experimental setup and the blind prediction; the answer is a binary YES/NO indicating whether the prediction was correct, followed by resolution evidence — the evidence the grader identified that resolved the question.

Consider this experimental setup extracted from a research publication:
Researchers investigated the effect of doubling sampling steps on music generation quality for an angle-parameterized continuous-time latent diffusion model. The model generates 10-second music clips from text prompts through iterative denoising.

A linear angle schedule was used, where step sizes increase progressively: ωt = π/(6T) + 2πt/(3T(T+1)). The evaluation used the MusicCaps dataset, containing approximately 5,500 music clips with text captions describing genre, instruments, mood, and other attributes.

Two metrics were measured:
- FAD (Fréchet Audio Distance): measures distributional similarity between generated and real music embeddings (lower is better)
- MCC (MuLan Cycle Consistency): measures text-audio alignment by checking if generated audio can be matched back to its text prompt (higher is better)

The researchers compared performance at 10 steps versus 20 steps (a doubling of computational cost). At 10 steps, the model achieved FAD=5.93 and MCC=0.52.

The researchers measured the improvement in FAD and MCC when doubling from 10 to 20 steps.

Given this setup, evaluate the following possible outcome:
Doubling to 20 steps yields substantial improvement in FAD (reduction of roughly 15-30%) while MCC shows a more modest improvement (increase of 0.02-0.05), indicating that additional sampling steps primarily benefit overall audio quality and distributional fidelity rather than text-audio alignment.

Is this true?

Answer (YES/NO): NO